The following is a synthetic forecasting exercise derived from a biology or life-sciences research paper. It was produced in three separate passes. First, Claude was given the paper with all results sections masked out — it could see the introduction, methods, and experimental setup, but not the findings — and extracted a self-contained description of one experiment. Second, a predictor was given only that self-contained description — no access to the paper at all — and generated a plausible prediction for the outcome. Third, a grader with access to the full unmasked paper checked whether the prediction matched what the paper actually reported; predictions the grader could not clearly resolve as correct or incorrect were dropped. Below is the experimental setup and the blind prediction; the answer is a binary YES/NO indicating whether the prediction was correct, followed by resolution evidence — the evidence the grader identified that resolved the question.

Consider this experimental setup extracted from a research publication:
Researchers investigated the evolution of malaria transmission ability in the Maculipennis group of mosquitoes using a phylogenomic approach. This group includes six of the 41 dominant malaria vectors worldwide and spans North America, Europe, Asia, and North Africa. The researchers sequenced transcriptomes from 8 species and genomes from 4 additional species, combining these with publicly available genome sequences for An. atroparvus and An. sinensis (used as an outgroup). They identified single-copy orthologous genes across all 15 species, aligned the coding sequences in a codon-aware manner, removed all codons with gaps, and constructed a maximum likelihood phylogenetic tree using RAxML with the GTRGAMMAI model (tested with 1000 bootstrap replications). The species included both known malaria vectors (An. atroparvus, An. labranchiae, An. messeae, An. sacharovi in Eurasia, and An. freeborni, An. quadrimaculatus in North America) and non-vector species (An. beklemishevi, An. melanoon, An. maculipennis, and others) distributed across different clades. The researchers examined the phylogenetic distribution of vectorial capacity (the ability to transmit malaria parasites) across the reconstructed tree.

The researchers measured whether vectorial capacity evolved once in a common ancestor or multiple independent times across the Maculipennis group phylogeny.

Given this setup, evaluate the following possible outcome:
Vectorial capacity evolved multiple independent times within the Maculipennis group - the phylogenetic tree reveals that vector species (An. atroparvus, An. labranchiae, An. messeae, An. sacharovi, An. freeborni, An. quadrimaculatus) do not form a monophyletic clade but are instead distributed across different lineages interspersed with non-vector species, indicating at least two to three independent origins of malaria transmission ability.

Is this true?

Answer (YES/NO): YES